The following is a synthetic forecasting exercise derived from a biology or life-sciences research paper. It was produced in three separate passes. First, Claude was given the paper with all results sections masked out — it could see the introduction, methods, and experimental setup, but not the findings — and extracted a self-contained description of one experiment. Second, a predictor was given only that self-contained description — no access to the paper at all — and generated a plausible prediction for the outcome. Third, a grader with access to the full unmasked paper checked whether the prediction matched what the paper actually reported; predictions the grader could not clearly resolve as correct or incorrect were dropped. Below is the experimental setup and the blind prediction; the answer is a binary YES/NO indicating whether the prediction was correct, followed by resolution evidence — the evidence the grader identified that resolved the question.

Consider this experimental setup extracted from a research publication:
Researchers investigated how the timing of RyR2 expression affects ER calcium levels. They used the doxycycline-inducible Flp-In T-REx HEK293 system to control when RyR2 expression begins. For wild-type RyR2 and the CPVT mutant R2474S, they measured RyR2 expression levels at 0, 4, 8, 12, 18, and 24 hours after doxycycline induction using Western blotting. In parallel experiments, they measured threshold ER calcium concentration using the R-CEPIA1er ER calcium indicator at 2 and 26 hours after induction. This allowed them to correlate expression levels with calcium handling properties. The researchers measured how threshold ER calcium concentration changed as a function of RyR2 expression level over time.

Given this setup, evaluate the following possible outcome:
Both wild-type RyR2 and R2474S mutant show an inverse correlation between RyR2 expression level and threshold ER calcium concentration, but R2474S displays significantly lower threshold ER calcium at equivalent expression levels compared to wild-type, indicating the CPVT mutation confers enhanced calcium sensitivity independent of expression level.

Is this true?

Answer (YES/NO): YES